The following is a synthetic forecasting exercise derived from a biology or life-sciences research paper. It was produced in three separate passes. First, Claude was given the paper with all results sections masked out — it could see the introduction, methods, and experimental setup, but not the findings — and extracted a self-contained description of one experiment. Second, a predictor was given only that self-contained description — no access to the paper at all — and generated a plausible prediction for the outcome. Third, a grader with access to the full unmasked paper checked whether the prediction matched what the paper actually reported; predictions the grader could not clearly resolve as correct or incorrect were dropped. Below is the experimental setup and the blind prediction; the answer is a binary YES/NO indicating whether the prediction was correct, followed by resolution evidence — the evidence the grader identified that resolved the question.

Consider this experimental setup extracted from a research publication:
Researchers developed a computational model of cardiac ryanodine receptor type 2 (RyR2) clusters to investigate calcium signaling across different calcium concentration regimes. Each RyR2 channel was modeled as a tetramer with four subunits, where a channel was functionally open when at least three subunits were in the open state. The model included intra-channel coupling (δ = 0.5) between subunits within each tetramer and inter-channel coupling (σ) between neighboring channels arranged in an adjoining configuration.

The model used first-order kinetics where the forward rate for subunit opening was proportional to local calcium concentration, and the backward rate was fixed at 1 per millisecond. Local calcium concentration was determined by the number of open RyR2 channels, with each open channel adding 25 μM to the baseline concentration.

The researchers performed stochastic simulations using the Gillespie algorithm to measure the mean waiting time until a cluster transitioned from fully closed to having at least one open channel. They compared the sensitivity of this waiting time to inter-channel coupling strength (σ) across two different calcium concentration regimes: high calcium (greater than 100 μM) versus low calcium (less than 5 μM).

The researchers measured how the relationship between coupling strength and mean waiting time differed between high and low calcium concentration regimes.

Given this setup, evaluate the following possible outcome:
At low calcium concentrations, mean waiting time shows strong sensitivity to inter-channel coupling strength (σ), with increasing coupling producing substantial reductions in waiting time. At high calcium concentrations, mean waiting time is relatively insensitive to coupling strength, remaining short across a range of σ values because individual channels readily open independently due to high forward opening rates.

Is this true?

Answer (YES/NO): NO